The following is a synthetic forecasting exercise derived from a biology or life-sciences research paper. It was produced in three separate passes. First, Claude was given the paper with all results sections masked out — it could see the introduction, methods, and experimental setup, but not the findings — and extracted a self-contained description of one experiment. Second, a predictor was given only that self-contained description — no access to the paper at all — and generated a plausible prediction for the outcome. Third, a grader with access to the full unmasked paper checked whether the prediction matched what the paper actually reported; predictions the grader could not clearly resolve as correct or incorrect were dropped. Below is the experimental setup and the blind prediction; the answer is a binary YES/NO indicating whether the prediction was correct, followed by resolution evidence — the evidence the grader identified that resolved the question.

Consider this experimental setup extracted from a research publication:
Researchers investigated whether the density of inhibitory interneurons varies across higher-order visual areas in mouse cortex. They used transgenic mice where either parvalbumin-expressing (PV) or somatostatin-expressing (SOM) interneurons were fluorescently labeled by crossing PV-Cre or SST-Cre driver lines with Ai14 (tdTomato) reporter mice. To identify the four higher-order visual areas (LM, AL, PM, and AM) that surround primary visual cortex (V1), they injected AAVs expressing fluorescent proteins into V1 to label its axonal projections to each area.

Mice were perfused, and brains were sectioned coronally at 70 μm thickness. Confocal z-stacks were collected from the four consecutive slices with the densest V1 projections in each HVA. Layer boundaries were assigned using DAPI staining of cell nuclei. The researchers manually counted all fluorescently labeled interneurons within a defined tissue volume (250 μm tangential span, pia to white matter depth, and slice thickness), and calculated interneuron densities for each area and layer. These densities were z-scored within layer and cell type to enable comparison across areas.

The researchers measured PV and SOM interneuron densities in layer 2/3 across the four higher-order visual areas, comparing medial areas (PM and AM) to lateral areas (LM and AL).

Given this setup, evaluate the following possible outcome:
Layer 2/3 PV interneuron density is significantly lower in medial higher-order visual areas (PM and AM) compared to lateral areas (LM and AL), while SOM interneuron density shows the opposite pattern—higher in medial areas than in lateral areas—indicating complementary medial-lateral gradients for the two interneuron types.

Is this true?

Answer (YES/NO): NO